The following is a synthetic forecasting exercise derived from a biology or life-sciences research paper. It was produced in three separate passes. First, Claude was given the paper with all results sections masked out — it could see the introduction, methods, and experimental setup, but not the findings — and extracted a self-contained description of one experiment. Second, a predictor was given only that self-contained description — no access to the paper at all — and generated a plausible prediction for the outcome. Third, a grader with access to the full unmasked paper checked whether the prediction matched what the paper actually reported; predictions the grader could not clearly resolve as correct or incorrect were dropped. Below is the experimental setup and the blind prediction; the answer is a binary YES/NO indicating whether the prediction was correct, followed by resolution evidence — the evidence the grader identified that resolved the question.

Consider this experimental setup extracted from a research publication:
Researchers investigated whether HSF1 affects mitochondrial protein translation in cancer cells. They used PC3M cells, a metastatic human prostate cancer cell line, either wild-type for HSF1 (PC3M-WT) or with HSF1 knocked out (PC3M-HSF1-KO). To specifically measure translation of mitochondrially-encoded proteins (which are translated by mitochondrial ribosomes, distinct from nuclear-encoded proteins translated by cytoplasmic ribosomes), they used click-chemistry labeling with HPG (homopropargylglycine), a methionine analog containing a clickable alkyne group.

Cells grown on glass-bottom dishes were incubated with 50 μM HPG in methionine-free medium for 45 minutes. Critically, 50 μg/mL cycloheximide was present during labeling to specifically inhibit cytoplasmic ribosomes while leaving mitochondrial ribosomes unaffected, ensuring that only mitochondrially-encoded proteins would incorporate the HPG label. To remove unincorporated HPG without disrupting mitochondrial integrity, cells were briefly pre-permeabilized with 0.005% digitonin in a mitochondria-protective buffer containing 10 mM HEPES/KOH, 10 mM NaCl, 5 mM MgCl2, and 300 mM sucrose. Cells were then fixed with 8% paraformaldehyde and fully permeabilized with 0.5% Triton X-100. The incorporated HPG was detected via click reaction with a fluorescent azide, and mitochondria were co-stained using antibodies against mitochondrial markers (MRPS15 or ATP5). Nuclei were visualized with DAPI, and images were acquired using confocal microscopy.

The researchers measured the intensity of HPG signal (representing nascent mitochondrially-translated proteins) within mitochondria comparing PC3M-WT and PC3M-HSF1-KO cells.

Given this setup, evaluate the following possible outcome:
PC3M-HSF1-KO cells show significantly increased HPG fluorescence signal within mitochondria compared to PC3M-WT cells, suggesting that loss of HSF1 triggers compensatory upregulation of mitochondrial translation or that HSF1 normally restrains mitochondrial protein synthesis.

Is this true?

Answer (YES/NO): NO